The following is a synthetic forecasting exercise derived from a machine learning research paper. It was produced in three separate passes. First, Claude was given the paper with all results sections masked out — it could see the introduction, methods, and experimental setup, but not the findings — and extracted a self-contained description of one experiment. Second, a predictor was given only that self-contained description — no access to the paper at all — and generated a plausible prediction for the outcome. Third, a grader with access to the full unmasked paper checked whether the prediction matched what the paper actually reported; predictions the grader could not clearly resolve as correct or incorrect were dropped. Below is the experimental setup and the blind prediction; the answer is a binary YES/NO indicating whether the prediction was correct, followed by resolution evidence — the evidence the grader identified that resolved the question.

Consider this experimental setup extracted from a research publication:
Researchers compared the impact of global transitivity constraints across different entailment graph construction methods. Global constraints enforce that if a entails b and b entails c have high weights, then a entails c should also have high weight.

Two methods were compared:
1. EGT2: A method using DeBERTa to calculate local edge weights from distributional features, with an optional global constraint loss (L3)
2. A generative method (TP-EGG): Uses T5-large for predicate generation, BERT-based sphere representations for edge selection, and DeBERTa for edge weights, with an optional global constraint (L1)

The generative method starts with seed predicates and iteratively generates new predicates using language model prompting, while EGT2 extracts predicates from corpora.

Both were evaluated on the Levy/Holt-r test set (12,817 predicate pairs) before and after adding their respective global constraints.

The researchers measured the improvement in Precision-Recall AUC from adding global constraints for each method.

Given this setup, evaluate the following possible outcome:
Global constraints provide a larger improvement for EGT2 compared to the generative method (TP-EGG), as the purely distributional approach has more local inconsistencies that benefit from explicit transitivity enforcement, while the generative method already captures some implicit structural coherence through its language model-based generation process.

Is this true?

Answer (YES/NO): YES